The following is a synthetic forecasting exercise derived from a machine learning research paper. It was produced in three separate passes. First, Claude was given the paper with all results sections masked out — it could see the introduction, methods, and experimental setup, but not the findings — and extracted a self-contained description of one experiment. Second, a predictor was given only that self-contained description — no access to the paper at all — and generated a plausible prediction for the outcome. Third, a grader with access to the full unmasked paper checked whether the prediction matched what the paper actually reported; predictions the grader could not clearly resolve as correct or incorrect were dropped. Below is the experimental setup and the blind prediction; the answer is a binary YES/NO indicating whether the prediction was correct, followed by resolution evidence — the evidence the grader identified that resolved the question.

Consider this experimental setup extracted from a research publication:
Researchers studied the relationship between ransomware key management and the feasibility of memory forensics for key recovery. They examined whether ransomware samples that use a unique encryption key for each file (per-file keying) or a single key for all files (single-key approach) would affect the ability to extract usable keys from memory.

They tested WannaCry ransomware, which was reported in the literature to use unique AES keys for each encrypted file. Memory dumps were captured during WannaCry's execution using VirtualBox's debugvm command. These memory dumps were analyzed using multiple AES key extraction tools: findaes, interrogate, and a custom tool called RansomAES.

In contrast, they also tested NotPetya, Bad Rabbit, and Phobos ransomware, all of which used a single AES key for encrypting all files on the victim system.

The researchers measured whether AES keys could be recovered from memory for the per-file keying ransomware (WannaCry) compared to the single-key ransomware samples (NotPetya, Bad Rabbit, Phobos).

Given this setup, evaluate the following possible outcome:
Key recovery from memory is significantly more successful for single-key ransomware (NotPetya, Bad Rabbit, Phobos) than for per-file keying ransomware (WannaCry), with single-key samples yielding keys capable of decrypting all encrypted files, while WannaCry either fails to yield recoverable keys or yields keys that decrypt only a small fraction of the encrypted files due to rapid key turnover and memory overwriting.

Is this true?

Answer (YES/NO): YES